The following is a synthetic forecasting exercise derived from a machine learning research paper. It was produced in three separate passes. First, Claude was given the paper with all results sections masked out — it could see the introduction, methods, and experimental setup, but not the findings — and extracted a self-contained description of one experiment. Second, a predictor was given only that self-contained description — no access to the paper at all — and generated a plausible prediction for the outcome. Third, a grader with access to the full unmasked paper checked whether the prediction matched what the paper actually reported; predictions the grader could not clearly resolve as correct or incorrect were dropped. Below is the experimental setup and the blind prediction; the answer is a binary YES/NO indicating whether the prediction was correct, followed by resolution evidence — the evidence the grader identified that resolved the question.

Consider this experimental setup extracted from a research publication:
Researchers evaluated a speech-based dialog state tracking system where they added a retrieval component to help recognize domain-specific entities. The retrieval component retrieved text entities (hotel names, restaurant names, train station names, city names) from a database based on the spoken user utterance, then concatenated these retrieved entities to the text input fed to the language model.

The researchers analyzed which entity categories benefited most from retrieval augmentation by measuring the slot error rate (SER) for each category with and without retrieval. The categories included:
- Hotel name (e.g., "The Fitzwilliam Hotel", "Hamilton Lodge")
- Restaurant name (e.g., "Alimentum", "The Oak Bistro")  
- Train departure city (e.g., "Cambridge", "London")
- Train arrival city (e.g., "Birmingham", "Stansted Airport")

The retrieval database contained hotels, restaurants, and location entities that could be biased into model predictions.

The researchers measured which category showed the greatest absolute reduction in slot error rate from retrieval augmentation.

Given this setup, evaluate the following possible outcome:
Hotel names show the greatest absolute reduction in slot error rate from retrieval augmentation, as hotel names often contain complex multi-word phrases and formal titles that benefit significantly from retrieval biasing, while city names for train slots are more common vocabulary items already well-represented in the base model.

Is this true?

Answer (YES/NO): NO